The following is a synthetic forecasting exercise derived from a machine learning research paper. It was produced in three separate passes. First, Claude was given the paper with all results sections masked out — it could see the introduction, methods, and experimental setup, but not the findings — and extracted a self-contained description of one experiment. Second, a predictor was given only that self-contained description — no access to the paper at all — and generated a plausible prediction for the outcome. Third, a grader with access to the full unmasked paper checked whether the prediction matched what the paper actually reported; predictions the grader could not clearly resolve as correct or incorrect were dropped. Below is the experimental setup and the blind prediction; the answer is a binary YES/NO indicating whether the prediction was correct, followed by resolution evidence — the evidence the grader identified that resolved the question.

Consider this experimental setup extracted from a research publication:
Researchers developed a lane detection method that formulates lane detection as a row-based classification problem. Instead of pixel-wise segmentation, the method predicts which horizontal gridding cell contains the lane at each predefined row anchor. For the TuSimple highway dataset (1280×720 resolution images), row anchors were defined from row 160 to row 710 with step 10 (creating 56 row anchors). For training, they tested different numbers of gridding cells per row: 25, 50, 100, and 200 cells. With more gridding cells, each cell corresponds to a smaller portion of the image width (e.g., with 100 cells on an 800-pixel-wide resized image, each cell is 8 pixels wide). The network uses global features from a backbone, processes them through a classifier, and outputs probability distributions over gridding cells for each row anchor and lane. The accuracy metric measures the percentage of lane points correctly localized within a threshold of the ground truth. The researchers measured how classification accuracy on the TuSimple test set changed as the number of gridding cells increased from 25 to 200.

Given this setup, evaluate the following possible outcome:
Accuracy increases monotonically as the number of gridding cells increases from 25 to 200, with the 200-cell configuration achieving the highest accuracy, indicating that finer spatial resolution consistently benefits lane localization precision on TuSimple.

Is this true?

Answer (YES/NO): NO